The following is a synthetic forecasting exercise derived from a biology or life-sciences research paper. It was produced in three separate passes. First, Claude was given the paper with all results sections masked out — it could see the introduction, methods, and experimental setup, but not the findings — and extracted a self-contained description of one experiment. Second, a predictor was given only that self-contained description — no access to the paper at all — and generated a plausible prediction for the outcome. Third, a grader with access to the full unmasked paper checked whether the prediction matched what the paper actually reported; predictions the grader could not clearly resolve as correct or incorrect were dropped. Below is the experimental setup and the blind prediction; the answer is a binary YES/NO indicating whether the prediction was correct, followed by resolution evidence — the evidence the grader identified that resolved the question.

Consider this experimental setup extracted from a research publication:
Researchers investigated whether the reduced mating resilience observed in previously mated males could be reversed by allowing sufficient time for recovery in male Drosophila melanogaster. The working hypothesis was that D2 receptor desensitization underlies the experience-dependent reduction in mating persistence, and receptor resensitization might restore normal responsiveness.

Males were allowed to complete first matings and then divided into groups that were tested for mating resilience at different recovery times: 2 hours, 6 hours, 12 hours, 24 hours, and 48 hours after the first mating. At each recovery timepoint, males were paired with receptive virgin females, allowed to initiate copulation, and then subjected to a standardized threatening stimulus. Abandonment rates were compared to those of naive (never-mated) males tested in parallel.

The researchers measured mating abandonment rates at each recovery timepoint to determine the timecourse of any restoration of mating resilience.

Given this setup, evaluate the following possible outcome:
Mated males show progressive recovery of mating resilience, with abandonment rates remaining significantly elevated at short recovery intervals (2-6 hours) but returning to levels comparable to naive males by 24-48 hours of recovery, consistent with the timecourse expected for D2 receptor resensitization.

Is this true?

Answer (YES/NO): NO